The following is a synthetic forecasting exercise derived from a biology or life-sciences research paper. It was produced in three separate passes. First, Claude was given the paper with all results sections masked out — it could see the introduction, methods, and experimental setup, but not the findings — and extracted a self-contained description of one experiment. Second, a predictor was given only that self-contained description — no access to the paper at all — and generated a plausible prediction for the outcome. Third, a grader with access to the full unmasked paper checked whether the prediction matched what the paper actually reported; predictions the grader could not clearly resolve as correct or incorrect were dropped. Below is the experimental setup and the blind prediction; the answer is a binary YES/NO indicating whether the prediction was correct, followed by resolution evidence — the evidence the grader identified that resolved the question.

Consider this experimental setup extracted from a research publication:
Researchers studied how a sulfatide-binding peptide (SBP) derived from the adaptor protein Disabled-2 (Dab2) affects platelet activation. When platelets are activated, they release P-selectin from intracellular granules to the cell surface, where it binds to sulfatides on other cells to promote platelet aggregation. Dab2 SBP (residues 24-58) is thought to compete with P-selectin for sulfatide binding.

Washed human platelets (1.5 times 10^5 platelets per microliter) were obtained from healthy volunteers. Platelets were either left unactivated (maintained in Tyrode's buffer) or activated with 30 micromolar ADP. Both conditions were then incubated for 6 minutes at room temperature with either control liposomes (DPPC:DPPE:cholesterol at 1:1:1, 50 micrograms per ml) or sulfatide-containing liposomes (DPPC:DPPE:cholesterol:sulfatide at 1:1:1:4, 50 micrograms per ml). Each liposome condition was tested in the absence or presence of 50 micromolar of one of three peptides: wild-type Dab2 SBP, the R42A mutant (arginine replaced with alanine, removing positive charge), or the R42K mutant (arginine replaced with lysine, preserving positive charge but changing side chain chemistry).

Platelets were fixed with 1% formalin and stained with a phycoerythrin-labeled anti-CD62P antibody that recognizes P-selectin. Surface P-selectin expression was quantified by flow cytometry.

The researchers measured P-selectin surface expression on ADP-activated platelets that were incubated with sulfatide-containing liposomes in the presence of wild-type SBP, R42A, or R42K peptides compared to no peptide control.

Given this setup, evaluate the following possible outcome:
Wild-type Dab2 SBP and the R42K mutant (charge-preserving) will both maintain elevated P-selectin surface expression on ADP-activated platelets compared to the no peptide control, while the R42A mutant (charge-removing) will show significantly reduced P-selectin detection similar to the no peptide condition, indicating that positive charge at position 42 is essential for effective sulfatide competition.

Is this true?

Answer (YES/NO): NO